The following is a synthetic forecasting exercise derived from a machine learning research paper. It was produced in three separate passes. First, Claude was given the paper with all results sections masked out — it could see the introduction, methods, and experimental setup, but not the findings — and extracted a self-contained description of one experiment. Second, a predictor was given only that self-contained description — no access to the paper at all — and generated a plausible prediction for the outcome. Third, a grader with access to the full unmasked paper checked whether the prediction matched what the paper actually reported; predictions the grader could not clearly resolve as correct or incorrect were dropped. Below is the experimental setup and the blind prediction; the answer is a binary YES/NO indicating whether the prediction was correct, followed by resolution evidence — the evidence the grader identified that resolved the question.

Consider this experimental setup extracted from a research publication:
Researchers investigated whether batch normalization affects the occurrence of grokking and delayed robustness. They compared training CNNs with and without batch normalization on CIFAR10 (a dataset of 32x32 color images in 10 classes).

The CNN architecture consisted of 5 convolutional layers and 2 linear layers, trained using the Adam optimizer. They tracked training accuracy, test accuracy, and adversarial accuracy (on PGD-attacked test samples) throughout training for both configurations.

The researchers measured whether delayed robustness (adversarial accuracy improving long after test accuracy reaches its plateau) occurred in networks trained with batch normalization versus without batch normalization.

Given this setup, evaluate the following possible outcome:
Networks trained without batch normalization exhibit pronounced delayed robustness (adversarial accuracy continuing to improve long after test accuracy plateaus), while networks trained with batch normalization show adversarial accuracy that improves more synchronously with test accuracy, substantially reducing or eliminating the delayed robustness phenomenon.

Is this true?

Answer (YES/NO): YES